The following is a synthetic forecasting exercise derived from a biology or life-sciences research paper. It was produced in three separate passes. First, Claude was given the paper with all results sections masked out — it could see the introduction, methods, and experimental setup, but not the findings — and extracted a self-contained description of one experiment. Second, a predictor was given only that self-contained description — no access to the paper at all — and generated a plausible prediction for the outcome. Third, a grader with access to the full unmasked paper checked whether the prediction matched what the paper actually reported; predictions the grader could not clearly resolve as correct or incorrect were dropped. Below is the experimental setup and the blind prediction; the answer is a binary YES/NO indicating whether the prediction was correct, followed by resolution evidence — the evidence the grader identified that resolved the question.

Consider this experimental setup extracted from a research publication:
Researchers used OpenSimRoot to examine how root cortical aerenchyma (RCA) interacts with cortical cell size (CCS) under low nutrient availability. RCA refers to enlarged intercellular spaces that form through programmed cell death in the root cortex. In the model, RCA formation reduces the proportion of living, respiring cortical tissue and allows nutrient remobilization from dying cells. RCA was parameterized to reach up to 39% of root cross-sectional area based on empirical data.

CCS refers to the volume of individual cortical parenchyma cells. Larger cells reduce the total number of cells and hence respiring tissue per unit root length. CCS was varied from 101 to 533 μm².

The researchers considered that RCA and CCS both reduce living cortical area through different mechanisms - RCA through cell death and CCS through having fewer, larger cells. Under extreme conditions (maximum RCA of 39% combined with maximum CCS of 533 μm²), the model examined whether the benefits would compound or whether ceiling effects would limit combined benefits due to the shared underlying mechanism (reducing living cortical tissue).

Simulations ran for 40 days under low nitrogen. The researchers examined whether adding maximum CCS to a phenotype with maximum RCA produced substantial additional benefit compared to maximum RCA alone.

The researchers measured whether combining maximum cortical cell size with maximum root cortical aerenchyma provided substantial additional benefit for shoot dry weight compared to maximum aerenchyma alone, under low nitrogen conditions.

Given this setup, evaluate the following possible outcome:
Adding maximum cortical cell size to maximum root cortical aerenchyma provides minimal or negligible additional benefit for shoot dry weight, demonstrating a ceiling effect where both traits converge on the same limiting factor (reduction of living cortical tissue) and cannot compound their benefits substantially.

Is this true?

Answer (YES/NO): NO